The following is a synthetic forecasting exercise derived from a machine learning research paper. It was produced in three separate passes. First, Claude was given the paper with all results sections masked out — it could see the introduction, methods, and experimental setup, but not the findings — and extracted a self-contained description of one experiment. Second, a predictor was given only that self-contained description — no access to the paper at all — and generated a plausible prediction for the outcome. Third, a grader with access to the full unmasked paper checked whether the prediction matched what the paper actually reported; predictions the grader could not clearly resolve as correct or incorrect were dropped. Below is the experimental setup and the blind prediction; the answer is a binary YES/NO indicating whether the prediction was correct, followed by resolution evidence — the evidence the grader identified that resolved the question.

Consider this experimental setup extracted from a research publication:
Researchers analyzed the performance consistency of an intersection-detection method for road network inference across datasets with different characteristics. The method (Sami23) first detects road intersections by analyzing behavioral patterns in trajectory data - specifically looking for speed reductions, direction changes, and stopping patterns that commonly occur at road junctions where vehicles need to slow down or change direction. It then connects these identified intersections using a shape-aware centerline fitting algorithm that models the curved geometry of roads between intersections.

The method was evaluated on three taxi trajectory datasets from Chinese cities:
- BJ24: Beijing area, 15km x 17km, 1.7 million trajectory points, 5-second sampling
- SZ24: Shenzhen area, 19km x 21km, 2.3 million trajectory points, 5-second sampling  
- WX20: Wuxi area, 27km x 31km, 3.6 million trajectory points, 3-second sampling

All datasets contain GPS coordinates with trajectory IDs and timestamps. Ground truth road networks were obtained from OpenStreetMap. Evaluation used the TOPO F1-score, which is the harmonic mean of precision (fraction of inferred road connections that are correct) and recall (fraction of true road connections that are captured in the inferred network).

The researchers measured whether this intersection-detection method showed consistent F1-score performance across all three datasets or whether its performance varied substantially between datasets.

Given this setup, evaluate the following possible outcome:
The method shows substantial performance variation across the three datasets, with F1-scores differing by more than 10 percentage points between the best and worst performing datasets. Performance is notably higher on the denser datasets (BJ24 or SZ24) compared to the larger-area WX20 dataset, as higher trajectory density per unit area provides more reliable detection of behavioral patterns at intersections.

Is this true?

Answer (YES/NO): NO